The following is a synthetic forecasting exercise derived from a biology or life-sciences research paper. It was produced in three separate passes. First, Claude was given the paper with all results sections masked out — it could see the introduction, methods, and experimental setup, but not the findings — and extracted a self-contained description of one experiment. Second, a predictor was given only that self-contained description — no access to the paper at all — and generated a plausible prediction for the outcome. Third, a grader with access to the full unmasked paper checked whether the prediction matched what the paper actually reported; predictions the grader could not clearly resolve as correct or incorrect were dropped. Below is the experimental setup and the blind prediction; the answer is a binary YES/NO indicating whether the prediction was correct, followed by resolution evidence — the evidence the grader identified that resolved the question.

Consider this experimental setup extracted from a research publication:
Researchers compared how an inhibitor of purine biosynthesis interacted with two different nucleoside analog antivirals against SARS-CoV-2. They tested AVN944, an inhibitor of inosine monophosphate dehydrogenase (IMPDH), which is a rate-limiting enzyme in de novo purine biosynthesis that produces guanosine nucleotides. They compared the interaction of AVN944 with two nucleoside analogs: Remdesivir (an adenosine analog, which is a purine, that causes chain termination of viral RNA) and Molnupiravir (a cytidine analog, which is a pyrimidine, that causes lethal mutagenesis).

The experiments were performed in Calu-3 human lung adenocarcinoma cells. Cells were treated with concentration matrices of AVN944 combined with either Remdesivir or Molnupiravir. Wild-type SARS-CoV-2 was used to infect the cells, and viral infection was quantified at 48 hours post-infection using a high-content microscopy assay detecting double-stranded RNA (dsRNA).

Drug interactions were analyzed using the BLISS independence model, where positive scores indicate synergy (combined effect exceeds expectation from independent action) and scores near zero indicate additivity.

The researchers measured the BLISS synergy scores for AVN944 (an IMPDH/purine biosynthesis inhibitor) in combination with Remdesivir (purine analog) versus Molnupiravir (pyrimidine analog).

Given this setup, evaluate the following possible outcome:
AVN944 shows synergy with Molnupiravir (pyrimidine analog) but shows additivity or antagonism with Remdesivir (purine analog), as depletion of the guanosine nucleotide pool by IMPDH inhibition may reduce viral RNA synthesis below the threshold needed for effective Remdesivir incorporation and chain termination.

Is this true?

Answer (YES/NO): NO